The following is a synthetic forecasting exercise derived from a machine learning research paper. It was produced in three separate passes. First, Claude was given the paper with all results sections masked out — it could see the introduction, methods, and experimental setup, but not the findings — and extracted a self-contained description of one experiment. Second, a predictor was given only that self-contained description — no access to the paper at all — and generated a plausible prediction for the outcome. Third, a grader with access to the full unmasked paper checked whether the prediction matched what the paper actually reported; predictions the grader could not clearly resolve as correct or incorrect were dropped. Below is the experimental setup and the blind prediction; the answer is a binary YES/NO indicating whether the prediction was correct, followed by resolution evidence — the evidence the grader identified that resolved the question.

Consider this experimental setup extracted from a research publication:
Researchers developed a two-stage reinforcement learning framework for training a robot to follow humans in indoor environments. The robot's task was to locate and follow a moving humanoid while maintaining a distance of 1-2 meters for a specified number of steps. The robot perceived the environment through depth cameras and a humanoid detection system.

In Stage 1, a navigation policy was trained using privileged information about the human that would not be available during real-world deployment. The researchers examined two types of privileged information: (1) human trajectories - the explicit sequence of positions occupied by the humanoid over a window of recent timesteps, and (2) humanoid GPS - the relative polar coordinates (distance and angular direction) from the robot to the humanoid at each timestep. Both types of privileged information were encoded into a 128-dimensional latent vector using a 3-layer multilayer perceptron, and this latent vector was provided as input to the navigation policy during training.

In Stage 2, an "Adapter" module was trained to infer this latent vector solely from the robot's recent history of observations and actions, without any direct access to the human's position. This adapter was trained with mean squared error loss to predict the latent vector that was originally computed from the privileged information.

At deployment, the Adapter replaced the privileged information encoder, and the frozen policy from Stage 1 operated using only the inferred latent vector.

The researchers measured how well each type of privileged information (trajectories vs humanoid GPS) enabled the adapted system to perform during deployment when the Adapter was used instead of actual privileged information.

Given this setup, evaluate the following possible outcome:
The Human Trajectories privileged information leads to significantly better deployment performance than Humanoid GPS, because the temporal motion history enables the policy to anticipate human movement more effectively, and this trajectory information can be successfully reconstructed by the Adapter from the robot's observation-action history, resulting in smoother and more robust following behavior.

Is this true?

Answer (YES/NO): YES